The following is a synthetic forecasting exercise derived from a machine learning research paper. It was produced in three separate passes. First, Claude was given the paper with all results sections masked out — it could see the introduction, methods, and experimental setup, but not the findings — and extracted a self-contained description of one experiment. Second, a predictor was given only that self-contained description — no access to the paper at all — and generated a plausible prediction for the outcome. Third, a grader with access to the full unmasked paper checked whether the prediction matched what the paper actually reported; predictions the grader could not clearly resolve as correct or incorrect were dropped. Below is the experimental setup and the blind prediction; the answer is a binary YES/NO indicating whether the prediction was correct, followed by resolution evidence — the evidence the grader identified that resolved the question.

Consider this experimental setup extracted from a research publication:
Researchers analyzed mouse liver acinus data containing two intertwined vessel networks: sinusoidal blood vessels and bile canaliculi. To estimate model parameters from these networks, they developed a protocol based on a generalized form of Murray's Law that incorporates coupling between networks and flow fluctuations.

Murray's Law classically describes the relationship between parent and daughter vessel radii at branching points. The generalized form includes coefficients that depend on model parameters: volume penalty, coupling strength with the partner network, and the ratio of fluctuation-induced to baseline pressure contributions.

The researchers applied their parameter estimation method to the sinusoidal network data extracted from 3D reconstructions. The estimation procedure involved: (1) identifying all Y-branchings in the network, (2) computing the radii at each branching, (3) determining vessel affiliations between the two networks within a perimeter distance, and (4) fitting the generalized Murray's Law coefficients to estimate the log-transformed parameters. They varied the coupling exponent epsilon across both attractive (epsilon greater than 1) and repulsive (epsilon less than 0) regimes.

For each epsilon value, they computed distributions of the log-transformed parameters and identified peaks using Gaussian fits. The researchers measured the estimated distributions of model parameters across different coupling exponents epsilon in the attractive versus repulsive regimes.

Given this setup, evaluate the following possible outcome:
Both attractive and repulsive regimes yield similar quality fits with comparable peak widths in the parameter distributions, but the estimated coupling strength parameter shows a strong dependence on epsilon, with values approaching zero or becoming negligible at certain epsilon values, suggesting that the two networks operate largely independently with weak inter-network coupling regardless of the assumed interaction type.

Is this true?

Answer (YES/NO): YES